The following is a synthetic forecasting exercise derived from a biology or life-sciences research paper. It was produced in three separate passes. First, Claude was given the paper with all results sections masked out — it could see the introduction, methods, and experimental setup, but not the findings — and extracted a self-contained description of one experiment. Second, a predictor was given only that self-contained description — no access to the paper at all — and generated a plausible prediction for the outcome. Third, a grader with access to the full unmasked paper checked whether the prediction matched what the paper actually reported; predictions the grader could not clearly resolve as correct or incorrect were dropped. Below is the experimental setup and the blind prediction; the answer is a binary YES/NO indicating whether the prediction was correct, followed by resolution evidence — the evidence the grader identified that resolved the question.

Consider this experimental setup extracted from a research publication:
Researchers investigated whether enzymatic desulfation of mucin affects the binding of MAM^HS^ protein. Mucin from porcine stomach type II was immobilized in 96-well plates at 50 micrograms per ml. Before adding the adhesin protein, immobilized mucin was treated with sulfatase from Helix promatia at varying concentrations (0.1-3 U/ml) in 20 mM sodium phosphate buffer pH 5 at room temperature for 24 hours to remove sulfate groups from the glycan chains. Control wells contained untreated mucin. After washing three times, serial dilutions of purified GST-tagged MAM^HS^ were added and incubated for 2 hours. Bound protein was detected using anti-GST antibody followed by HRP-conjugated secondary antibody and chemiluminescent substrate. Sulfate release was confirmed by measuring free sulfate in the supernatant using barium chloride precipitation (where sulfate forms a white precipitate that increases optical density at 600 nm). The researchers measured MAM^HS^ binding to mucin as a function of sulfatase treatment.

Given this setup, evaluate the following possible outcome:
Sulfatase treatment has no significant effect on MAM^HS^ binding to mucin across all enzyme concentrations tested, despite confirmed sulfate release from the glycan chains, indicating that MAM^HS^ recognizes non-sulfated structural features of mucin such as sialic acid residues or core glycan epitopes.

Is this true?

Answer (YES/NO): NO